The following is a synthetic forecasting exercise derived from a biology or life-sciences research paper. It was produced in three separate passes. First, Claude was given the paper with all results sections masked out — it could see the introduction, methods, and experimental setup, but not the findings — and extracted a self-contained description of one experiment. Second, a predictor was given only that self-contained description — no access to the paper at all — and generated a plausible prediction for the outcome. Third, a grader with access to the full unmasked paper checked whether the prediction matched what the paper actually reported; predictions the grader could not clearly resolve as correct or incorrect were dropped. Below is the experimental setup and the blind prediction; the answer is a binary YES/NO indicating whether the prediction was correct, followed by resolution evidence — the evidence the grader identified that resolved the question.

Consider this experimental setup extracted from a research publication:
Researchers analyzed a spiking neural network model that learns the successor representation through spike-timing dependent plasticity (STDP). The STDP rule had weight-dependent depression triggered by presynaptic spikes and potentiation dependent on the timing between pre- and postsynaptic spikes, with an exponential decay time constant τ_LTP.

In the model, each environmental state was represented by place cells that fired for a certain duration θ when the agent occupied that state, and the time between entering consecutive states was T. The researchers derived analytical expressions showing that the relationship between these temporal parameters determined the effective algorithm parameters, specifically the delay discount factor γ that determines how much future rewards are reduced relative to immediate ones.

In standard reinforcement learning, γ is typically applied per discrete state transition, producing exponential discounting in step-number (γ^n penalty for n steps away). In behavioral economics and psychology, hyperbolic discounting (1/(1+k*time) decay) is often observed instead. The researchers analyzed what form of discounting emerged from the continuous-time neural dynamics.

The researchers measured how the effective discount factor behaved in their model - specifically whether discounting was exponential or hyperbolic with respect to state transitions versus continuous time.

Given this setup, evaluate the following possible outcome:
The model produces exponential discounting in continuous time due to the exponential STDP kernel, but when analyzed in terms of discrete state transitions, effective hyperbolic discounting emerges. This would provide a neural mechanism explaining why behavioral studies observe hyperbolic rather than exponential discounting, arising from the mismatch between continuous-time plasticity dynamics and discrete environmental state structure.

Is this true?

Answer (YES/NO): NO